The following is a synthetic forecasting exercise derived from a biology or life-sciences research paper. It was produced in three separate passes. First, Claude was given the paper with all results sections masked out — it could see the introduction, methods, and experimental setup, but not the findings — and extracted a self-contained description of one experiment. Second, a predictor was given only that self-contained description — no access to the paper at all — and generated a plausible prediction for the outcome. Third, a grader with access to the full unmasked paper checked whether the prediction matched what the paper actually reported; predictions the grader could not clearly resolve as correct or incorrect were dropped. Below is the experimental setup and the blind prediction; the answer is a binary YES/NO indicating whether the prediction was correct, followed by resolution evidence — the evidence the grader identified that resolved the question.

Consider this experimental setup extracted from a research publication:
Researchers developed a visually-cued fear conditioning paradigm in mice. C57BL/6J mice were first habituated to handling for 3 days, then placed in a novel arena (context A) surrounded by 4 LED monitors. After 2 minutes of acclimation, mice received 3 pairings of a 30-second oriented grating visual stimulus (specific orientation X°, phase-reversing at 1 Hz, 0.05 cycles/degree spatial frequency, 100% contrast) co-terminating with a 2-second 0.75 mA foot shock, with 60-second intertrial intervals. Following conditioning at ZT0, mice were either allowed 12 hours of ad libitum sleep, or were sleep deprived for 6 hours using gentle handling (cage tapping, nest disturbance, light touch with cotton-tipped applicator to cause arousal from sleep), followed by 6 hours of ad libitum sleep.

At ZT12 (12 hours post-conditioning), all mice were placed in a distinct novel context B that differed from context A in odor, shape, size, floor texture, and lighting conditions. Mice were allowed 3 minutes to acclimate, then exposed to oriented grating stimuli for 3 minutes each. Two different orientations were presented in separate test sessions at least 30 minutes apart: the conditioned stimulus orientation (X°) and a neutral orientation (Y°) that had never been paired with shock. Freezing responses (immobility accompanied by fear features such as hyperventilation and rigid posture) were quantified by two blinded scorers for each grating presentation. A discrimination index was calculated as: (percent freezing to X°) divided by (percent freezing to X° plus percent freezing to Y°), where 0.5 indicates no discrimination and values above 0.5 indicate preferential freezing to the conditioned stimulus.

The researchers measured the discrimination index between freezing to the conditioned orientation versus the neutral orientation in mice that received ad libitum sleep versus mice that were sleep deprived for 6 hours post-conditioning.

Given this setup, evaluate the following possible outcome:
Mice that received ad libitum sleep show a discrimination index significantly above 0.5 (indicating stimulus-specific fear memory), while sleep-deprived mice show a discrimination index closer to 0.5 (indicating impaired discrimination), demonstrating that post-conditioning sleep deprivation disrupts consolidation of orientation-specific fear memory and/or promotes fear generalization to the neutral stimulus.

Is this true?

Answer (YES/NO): NO